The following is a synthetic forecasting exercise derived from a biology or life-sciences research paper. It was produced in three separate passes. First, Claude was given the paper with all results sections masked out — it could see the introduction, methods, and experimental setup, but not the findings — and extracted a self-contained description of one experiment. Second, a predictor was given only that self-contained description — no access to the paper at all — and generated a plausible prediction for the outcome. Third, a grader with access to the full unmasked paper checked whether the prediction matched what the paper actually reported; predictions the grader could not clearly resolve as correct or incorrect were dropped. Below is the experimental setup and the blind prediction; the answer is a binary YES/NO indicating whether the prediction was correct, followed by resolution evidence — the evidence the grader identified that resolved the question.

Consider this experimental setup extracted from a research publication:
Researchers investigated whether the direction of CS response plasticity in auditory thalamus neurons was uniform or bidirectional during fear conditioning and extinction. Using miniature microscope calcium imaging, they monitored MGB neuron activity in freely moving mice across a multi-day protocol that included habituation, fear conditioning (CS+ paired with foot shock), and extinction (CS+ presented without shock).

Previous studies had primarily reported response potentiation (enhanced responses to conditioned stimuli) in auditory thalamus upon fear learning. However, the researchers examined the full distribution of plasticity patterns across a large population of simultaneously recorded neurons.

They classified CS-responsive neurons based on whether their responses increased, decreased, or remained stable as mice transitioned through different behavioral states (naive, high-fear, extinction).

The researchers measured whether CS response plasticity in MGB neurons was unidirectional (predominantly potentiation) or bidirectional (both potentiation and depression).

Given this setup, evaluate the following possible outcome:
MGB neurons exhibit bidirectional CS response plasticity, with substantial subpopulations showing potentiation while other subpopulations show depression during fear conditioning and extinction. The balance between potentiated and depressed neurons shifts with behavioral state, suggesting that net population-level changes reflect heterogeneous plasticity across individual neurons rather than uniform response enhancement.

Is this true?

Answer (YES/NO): YES